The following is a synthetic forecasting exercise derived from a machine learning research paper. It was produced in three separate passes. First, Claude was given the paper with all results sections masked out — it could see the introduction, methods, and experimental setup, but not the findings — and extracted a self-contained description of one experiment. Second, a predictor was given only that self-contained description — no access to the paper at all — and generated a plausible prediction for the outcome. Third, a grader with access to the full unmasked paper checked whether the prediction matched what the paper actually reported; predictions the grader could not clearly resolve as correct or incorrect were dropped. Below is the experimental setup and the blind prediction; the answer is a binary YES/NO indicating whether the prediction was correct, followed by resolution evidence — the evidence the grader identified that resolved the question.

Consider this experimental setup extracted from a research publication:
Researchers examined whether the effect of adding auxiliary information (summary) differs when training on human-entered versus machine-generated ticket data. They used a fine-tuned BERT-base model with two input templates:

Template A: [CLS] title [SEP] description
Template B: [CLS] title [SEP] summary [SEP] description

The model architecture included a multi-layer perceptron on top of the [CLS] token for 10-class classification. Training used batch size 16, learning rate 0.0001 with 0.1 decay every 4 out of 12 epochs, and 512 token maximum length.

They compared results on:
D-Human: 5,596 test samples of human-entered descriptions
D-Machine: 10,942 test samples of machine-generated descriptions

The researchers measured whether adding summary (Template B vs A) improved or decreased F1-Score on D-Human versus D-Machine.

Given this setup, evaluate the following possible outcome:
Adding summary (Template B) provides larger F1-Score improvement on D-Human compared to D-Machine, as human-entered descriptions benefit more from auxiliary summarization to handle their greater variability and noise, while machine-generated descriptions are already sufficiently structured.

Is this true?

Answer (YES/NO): NO